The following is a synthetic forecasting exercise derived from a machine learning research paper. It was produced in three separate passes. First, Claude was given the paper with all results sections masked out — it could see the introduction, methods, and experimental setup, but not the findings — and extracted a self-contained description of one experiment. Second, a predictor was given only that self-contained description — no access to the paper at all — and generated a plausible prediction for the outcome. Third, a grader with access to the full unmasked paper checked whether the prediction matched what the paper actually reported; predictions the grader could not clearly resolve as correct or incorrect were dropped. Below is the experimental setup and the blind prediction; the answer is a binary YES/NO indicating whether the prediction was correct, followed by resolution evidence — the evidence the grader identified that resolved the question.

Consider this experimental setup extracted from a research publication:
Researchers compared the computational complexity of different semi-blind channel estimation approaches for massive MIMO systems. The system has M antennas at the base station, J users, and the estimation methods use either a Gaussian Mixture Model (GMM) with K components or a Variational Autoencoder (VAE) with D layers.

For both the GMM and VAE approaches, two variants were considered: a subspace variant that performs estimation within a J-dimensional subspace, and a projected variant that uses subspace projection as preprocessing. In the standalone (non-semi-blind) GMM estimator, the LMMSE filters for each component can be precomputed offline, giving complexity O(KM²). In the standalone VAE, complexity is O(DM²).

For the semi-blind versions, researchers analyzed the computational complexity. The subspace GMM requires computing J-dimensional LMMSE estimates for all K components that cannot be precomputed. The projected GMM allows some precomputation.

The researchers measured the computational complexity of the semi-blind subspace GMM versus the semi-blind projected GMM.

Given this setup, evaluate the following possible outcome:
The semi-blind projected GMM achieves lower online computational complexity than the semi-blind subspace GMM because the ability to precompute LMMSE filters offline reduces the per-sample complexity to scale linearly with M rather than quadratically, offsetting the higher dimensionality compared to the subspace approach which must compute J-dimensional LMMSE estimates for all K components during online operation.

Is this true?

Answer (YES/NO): NO